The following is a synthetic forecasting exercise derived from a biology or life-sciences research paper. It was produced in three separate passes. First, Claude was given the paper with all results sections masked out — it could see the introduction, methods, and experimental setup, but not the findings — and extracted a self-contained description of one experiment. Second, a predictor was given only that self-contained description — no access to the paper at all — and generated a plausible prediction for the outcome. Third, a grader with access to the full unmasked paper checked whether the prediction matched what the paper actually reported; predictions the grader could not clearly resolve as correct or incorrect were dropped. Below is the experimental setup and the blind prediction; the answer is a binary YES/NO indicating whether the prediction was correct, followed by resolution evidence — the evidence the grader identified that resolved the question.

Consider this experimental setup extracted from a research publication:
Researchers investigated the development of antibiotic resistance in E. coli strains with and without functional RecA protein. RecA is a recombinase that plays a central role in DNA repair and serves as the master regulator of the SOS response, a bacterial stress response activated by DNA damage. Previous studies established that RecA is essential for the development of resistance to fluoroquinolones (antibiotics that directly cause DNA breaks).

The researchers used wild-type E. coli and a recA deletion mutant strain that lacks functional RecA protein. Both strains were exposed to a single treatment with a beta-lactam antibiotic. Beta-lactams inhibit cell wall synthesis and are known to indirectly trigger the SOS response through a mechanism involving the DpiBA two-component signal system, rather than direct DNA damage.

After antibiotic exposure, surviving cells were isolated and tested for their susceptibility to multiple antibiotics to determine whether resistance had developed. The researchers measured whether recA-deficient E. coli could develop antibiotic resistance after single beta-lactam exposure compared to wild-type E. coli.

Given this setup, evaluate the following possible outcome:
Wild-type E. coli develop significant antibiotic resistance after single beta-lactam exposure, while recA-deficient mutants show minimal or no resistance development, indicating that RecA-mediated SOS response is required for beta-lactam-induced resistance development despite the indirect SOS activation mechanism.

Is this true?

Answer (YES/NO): NO